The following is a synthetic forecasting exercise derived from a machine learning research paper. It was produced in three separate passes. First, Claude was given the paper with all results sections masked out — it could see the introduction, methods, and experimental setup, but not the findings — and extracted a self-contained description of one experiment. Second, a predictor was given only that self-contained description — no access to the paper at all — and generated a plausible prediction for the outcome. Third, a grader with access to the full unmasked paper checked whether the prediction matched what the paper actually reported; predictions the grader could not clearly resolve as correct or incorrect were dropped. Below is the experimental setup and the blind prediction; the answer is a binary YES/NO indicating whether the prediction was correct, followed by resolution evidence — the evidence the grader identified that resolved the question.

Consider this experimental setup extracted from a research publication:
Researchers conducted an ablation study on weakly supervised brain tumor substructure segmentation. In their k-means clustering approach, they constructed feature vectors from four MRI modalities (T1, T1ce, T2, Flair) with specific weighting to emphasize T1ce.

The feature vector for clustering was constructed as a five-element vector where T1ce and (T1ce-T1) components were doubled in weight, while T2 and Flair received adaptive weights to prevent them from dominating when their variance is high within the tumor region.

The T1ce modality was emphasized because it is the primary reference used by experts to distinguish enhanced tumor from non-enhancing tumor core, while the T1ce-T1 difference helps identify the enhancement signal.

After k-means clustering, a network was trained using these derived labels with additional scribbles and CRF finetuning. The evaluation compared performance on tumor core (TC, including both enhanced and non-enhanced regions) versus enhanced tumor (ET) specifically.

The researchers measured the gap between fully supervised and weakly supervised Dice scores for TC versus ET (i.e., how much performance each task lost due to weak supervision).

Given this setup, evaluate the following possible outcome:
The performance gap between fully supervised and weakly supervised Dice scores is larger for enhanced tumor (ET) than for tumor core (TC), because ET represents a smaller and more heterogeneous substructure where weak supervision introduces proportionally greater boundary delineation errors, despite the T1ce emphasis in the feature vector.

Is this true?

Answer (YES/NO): YES